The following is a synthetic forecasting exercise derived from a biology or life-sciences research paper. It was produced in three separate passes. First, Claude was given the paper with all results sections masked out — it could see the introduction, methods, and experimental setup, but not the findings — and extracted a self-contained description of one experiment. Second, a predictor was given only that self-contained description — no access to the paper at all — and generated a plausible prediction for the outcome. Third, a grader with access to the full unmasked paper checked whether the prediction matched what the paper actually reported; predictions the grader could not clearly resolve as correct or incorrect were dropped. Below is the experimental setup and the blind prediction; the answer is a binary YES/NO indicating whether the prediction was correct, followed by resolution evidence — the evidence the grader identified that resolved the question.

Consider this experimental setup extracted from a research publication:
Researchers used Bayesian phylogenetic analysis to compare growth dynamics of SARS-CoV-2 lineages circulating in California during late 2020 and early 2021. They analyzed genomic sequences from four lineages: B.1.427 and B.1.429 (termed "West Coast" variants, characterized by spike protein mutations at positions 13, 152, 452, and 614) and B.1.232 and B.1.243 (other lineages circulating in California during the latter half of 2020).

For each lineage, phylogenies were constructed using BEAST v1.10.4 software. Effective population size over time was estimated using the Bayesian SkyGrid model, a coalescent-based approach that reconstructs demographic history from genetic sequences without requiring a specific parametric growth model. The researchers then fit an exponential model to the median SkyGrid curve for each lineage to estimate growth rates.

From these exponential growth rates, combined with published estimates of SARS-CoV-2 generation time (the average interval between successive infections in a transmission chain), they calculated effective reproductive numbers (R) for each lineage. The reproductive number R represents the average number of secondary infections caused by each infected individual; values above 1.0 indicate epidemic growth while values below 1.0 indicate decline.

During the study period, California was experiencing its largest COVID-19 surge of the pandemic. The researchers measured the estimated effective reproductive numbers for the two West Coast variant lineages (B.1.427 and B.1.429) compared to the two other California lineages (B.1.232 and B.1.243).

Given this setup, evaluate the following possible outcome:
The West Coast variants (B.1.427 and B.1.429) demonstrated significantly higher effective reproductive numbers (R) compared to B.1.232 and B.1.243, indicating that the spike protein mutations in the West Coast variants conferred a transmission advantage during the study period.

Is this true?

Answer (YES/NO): NO